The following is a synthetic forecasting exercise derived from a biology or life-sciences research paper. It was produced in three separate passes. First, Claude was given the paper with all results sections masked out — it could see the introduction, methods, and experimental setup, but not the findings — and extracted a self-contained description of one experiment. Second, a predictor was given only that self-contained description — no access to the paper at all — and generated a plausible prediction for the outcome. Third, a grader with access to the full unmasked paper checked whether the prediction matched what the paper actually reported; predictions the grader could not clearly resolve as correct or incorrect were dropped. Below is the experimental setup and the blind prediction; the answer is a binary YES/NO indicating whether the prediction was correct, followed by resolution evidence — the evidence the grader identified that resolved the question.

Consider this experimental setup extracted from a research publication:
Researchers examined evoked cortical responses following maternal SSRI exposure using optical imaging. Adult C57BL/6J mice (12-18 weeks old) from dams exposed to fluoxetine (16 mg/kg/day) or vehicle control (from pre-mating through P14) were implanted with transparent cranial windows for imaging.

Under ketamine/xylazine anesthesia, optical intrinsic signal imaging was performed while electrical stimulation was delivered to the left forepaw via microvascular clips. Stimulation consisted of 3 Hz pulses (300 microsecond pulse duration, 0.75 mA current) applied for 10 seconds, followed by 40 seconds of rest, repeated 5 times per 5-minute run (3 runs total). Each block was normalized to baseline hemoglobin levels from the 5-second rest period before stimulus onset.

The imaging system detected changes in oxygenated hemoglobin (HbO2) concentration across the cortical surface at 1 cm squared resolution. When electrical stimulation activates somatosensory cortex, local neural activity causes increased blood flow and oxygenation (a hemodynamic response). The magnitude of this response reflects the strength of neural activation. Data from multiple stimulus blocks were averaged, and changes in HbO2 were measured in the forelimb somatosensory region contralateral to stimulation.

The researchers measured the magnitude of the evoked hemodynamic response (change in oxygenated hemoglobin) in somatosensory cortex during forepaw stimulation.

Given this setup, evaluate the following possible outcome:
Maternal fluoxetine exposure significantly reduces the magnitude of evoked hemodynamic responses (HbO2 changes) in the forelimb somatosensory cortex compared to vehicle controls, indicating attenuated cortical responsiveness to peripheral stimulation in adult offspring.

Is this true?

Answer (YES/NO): NO